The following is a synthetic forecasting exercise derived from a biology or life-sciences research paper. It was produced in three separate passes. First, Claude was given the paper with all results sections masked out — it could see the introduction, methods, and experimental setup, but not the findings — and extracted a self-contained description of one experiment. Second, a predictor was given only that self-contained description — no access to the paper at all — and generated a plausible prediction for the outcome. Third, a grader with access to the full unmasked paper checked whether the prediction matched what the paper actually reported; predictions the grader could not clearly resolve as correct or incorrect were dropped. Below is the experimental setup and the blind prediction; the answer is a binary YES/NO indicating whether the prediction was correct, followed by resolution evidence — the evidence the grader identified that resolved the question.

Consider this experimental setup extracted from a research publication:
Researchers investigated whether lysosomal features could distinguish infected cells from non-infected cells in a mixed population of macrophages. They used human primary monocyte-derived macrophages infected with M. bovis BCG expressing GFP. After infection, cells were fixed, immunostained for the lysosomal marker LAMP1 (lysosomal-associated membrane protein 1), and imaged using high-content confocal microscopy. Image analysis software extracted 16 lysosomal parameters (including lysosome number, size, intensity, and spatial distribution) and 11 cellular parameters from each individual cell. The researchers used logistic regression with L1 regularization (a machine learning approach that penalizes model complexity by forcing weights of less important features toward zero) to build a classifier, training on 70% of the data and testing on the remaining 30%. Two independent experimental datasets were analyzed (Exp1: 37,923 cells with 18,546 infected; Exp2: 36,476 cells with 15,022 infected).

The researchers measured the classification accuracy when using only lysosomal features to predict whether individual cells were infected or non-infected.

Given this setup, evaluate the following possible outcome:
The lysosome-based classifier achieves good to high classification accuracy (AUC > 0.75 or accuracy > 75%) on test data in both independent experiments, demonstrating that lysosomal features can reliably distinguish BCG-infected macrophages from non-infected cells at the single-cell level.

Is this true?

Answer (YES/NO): YES